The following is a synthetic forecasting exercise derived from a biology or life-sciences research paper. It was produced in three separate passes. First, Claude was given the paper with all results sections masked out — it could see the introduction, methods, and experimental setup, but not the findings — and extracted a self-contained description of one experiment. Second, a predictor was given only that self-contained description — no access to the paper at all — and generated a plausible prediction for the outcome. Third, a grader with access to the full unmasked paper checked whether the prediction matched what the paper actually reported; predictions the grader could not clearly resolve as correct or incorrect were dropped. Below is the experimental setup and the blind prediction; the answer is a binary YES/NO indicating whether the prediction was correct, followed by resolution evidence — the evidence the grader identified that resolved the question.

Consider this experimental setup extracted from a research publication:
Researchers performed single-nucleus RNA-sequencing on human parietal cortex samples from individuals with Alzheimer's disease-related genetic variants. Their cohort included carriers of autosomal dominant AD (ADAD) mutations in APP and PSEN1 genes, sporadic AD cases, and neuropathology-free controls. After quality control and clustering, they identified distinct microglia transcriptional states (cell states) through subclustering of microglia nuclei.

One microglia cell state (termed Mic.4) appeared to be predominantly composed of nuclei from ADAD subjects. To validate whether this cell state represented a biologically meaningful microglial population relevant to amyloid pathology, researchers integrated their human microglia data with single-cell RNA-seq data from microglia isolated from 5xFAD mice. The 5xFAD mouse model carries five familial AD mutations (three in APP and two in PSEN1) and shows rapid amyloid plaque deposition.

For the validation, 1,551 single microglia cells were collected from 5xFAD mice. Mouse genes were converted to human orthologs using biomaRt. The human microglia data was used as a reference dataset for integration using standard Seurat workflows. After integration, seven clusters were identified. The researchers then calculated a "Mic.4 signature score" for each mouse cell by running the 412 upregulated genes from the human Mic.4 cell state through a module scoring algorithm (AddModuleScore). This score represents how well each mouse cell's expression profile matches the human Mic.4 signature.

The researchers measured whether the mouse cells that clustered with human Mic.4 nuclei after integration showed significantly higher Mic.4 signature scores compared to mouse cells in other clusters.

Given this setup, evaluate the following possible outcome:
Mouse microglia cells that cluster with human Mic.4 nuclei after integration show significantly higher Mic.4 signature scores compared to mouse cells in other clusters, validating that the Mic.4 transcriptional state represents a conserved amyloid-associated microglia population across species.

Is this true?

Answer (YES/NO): YES